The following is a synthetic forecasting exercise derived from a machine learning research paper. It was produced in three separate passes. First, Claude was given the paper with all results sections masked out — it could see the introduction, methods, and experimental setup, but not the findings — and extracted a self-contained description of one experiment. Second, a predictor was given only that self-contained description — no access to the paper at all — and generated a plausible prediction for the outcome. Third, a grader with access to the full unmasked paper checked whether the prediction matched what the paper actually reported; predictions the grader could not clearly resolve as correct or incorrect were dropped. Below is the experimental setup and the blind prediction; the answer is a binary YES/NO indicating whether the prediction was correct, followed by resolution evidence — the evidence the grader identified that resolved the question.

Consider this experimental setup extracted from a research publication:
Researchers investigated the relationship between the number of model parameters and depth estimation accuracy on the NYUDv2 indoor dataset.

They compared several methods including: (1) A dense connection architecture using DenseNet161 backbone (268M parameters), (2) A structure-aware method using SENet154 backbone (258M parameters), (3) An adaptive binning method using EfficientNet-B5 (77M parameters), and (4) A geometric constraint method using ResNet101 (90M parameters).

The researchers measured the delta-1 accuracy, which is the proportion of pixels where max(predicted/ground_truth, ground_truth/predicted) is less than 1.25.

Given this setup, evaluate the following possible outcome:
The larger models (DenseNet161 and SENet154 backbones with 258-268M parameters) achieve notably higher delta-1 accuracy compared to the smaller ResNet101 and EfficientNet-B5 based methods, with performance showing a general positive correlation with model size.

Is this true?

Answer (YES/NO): NO